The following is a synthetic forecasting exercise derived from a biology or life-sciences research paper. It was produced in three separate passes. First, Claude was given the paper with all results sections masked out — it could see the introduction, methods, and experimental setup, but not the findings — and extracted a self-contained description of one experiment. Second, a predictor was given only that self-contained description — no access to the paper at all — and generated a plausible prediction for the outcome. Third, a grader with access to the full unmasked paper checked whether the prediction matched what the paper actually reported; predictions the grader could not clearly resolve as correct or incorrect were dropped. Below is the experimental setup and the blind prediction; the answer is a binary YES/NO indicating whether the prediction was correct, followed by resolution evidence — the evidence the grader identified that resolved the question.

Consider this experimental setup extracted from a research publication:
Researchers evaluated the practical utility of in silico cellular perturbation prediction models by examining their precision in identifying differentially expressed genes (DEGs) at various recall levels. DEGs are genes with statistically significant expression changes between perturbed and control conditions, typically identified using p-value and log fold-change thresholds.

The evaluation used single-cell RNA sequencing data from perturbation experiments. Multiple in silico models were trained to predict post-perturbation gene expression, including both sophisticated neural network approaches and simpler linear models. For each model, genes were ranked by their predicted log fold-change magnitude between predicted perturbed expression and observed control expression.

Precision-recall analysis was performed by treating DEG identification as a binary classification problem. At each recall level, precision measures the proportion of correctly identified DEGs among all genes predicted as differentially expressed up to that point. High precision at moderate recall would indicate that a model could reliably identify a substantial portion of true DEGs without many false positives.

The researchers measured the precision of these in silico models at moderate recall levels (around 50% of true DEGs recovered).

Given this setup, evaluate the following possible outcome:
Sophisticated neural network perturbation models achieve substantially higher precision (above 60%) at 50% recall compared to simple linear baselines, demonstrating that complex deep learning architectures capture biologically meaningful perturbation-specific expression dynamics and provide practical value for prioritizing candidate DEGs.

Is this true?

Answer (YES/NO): NO